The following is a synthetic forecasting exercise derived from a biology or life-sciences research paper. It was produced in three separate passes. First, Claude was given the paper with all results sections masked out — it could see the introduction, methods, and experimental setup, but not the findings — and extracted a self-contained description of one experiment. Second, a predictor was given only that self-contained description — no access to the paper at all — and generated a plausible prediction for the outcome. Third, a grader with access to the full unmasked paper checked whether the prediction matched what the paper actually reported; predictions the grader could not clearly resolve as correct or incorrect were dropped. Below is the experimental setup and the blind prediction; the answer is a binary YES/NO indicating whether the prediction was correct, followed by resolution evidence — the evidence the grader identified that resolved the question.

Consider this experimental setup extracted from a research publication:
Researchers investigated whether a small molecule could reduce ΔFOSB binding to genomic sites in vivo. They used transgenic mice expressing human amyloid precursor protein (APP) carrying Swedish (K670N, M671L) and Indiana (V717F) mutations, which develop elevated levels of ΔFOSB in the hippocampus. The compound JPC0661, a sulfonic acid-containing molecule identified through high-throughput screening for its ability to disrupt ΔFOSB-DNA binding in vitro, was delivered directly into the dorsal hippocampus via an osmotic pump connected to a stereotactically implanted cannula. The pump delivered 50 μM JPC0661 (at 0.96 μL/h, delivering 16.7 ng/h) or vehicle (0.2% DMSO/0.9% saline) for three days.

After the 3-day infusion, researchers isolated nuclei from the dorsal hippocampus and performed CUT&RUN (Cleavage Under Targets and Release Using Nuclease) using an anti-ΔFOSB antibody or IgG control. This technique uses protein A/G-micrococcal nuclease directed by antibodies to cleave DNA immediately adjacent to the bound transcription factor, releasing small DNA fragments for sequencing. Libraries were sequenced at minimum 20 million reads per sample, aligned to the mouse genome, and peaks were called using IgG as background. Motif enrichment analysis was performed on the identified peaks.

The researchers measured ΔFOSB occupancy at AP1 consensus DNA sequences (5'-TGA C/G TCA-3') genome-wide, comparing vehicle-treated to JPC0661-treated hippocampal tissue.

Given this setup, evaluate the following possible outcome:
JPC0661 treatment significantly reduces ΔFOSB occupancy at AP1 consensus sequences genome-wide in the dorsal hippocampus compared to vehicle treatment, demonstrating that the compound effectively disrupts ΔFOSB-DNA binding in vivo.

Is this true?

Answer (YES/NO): YES